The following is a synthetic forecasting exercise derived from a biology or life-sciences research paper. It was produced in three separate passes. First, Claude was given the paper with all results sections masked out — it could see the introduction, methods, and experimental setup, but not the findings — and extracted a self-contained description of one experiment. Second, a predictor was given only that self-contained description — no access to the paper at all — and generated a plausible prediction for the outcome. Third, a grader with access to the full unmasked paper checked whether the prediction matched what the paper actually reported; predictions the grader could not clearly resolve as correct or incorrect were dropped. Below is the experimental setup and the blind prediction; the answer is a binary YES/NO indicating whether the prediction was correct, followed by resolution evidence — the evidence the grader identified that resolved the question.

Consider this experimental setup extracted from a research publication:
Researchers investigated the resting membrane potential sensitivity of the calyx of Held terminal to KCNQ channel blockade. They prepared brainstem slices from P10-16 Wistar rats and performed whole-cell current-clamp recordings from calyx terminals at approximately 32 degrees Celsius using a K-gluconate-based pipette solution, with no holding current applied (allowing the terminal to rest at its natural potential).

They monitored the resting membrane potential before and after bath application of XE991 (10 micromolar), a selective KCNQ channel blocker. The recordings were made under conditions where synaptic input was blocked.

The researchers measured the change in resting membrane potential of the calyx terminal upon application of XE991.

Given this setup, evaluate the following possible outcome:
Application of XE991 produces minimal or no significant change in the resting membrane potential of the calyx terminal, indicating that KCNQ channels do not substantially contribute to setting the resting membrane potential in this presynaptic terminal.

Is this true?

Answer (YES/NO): NO